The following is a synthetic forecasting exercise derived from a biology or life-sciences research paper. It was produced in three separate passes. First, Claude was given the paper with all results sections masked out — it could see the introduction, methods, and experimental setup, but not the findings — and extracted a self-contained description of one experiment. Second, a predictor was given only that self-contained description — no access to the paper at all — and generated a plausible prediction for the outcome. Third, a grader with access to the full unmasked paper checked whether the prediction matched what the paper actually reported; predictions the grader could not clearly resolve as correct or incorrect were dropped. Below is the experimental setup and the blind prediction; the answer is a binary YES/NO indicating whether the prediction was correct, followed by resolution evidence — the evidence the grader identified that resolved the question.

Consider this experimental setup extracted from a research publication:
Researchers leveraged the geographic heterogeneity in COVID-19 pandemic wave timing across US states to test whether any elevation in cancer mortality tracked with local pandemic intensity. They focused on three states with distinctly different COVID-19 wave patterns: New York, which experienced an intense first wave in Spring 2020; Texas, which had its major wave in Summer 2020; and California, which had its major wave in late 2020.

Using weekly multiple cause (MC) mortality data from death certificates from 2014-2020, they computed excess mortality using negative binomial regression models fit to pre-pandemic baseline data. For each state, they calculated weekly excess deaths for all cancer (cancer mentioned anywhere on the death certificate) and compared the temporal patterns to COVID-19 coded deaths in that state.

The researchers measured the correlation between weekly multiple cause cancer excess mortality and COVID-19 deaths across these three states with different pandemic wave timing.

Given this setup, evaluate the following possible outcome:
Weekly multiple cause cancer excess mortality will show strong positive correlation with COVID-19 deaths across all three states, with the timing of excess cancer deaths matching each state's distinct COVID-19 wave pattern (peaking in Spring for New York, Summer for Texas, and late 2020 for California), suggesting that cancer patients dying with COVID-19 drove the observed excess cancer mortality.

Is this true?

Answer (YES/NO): NO